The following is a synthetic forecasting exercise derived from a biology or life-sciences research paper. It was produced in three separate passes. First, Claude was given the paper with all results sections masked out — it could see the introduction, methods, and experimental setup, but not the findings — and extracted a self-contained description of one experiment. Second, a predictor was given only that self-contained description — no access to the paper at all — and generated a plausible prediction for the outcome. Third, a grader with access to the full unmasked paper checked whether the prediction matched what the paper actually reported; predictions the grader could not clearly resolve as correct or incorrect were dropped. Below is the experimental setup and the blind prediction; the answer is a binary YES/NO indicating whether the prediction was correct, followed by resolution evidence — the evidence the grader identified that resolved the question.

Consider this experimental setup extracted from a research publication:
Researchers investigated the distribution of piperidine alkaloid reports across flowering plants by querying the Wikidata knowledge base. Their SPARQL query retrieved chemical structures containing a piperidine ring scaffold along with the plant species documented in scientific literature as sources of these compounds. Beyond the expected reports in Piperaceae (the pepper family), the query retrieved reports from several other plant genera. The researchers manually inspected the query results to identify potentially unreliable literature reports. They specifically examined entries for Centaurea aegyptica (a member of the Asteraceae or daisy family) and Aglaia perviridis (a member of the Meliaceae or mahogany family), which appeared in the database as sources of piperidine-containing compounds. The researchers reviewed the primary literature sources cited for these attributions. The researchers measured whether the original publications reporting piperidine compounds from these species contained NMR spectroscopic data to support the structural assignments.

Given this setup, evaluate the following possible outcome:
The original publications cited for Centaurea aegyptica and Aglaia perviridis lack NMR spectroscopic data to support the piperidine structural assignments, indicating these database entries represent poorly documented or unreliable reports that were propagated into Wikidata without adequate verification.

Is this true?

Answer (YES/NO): YES